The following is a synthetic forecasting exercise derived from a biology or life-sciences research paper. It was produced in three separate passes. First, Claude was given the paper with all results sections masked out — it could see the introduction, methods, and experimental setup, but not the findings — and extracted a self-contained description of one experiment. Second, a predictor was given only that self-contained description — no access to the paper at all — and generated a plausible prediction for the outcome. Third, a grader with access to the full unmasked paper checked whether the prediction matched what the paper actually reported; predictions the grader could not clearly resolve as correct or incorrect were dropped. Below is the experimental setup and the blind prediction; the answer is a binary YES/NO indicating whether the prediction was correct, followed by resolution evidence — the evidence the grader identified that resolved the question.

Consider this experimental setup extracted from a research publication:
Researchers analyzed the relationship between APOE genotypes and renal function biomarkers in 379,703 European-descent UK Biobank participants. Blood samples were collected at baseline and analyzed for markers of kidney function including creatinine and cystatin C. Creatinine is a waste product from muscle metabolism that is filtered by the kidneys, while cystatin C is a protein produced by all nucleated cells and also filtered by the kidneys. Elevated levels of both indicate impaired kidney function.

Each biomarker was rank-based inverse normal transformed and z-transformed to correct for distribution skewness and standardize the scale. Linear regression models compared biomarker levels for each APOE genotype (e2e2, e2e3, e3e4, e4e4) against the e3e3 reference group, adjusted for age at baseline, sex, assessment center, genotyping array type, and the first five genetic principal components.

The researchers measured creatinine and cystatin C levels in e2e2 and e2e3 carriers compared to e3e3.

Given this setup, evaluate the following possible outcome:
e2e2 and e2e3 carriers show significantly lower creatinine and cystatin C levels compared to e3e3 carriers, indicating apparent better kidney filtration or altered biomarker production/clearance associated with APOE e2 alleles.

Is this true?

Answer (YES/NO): NO